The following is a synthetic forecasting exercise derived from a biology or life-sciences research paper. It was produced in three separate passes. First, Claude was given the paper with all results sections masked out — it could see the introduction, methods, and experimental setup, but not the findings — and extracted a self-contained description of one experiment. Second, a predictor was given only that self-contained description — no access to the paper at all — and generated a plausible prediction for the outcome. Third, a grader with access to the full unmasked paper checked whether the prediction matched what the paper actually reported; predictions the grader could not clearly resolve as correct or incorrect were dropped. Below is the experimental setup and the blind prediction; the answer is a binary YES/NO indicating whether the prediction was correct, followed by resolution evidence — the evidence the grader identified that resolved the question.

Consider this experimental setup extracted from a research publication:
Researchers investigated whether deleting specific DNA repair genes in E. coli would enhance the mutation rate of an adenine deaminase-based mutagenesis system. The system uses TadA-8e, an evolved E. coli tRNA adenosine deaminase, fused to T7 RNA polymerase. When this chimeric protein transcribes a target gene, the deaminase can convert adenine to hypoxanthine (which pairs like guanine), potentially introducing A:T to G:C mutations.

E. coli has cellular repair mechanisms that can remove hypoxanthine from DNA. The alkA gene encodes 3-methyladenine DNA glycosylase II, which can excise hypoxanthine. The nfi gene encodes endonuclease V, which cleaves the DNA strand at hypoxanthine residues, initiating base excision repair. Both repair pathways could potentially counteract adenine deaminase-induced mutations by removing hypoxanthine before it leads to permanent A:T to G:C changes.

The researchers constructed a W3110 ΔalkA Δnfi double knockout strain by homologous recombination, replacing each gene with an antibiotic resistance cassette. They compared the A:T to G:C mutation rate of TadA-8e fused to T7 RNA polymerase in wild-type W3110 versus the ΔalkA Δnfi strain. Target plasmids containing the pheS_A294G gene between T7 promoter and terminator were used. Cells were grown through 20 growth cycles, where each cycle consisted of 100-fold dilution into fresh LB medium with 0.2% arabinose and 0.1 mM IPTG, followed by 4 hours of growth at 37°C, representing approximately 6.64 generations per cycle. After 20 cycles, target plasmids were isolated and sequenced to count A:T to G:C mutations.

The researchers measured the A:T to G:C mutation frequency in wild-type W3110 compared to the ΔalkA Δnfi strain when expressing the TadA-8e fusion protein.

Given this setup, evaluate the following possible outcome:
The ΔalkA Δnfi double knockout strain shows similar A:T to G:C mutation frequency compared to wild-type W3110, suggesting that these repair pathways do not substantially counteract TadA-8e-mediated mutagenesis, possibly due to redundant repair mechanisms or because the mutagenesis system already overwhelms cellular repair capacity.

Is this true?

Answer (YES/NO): YES